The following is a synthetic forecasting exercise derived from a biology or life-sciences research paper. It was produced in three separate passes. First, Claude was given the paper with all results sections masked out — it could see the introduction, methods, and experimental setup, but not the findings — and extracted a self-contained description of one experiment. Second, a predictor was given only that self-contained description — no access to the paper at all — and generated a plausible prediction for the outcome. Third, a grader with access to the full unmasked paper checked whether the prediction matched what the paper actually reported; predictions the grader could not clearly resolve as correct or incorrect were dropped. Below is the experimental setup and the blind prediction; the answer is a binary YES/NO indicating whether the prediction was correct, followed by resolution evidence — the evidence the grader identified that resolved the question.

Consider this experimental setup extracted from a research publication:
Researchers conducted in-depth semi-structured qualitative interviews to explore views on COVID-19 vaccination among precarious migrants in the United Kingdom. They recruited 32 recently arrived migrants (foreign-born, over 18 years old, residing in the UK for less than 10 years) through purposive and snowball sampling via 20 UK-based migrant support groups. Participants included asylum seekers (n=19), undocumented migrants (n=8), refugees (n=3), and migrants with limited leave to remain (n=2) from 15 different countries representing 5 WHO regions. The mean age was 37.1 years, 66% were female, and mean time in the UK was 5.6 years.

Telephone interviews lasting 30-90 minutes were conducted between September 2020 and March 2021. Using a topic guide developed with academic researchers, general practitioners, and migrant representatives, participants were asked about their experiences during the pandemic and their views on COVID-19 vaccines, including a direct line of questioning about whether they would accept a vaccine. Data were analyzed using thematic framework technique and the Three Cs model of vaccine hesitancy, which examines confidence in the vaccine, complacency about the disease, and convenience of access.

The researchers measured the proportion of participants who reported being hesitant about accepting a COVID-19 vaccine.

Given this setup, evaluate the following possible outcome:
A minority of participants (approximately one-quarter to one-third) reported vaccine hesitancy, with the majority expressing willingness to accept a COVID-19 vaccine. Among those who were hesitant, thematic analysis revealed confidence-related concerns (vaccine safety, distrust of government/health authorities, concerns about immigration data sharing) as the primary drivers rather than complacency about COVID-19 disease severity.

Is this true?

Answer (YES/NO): NO